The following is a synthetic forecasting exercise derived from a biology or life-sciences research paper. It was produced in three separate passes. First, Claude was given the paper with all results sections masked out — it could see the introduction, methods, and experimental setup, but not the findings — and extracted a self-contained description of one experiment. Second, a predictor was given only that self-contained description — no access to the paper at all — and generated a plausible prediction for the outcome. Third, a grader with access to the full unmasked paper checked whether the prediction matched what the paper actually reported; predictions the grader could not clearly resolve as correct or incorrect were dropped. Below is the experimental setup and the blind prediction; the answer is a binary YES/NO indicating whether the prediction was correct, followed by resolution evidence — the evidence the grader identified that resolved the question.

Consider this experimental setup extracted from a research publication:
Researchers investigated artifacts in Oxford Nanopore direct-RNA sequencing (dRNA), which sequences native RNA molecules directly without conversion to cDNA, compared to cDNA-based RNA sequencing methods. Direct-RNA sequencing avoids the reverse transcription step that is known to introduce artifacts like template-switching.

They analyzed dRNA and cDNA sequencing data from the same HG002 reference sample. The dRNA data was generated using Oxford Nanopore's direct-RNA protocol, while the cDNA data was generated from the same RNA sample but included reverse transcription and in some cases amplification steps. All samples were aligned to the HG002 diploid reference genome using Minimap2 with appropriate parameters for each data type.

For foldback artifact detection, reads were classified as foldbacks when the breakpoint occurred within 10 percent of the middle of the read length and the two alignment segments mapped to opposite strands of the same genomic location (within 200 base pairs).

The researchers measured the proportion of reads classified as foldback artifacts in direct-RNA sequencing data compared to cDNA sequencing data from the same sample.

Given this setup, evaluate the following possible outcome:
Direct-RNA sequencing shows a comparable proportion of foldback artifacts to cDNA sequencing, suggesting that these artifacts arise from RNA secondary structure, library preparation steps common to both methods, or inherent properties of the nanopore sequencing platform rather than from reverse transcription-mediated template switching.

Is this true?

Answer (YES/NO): NO